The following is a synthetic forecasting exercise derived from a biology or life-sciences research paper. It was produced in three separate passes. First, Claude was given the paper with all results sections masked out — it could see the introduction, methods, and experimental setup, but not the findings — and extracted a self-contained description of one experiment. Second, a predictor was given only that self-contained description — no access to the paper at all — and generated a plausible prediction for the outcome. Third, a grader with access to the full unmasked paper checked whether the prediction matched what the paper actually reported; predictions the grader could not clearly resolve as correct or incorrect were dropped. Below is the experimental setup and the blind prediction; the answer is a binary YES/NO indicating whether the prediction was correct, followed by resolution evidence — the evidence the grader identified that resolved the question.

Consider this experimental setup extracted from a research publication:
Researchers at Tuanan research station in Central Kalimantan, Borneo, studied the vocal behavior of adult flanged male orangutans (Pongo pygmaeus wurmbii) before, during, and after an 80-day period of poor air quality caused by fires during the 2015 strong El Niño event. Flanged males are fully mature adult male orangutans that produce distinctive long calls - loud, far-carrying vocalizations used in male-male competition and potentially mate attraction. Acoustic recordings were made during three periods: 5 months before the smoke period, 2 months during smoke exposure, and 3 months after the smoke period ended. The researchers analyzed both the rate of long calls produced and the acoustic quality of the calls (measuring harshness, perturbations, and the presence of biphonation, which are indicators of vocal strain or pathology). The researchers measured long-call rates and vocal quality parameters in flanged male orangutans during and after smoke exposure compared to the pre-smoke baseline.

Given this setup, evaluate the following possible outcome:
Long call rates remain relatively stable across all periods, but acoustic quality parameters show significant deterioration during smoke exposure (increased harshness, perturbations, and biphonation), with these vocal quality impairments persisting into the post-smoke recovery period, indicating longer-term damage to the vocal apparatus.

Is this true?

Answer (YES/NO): NO